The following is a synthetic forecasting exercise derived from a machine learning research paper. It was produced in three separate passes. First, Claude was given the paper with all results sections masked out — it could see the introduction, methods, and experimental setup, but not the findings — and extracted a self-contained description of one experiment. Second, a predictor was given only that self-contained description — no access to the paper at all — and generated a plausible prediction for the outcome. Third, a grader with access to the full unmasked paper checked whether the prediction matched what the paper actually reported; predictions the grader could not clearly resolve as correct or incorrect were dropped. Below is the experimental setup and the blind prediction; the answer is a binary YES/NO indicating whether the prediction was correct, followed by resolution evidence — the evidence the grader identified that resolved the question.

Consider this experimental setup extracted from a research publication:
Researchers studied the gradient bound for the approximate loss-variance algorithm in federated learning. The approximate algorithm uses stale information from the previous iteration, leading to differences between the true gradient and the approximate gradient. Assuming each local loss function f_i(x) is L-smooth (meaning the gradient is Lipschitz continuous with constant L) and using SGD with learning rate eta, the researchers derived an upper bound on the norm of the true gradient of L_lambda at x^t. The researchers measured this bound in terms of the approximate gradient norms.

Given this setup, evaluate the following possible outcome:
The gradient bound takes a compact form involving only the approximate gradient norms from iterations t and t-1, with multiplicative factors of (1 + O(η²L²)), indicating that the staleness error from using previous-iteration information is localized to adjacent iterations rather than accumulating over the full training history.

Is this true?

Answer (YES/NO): NO